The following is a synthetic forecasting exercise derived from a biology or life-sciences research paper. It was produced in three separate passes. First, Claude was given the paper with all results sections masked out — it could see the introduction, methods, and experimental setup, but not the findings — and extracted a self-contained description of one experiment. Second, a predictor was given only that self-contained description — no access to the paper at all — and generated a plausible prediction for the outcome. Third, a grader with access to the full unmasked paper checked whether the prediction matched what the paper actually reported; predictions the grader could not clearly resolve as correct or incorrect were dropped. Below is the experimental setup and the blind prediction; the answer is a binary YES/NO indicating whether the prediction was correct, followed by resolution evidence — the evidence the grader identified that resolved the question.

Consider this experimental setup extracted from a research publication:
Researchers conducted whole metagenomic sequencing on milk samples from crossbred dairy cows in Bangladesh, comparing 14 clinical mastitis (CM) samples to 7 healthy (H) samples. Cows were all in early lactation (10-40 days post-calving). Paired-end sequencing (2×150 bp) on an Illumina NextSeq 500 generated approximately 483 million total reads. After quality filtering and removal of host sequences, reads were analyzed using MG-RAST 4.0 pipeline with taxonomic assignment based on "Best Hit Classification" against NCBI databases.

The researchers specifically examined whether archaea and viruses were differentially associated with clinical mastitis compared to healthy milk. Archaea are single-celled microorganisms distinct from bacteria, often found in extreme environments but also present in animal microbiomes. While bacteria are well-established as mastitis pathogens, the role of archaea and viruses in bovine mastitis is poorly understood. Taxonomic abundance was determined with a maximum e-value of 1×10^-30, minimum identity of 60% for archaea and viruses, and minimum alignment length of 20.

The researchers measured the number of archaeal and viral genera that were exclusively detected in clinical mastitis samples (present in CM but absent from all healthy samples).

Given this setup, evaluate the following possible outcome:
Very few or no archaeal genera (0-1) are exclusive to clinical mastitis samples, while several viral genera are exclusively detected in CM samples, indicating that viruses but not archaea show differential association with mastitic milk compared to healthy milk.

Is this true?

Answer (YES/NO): NO